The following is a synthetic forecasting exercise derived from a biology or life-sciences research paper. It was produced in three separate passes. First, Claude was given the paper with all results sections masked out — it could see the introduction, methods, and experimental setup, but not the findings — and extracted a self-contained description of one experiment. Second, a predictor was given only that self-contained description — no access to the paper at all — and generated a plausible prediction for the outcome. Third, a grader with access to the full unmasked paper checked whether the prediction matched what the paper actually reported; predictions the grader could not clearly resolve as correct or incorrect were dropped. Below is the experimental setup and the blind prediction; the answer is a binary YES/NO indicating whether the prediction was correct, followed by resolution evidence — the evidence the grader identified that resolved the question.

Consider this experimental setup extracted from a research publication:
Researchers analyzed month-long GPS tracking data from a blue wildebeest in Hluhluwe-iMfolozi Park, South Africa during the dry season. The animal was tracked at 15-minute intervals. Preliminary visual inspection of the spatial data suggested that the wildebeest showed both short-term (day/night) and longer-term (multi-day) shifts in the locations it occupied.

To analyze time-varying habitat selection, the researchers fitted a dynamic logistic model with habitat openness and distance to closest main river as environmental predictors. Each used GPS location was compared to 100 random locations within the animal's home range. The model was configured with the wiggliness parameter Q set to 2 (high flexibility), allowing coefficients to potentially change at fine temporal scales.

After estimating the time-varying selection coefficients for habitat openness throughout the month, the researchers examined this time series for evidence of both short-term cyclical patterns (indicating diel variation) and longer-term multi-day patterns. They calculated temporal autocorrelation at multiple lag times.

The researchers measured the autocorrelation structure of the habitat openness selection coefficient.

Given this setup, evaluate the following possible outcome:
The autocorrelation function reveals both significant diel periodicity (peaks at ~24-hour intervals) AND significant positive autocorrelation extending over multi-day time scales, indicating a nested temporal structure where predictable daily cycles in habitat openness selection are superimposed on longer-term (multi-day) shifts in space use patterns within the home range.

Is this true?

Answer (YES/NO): NO